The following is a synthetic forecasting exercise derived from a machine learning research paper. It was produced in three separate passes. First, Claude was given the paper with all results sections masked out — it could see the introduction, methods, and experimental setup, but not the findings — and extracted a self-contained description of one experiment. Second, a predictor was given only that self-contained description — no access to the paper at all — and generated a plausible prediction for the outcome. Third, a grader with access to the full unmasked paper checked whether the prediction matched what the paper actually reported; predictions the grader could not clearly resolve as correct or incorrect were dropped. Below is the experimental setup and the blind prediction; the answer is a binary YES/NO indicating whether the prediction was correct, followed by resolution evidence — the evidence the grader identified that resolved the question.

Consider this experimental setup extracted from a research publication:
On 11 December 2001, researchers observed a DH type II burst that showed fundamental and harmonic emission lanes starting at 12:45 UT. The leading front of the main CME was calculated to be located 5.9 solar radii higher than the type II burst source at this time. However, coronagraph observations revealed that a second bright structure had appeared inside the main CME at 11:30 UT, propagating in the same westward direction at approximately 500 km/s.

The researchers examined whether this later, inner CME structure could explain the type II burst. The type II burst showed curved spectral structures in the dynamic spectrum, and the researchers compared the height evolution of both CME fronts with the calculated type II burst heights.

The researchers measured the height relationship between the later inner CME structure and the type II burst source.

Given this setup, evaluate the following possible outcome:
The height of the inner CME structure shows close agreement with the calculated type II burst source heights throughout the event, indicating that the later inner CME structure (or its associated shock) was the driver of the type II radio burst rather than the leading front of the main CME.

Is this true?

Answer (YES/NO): YES